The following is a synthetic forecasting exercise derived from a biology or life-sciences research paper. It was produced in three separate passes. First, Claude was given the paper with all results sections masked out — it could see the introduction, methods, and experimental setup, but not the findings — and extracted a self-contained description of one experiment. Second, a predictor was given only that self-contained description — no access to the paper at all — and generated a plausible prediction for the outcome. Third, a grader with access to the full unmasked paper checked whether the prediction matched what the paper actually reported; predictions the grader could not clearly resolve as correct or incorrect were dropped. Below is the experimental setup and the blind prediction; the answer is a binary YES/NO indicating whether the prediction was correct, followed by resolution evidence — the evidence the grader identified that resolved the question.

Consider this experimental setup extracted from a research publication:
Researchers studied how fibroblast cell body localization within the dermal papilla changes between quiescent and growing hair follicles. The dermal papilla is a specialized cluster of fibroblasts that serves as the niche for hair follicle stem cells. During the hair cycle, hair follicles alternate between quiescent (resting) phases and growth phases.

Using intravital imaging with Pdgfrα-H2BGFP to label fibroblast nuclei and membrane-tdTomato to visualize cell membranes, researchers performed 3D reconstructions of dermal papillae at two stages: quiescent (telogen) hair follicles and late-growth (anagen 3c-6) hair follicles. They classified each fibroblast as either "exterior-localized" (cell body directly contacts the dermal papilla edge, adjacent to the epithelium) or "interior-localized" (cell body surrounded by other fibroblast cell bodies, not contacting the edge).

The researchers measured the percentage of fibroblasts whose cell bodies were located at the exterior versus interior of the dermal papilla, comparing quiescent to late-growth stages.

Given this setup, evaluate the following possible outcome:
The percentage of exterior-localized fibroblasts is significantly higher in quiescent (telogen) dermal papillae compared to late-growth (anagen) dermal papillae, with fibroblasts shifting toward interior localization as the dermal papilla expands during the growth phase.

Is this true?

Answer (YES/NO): NO